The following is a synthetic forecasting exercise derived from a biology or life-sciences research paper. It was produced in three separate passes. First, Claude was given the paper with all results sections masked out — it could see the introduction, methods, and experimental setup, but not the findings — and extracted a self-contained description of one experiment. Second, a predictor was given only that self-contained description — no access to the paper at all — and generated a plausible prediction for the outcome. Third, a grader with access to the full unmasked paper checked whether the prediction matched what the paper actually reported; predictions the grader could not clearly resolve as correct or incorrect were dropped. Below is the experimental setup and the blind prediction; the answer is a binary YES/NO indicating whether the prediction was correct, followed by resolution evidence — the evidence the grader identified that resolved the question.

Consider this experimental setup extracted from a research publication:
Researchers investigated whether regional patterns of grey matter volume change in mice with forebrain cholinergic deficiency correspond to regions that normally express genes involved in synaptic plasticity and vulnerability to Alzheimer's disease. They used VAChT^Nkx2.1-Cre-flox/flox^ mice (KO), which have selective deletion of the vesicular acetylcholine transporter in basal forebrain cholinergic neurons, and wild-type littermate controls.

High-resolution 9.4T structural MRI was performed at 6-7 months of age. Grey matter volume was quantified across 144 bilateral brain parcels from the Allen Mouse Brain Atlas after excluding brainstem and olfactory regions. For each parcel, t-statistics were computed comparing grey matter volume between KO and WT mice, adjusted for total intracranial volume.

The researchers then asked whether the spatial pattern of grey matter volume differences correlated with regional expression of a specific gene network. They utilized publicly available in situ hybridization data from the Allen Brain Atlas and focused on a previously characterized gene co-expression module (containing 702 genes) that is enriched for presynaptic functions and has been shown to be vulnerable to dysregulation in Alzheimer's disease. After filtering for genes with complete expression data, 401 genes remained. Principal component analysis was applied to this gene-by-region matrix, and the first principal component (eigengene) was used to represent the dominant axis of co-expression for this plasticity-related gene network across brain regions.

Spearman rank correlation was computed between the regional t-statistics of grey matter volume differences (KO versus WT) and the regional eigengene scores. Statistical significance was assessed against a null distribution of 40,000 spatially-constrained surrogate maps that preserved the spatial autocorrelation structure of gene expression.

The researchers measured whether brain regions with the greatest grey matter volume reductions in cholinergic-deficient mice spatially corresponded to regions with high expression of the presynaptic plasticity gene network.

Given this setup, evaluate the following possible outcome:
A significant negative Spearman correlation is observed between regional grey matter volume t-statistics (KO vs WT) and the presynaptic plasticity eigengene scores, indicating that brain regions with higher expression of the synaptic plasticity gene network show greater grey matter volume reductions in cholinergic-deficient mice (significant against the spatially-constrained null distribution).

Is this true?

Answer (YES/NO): YES